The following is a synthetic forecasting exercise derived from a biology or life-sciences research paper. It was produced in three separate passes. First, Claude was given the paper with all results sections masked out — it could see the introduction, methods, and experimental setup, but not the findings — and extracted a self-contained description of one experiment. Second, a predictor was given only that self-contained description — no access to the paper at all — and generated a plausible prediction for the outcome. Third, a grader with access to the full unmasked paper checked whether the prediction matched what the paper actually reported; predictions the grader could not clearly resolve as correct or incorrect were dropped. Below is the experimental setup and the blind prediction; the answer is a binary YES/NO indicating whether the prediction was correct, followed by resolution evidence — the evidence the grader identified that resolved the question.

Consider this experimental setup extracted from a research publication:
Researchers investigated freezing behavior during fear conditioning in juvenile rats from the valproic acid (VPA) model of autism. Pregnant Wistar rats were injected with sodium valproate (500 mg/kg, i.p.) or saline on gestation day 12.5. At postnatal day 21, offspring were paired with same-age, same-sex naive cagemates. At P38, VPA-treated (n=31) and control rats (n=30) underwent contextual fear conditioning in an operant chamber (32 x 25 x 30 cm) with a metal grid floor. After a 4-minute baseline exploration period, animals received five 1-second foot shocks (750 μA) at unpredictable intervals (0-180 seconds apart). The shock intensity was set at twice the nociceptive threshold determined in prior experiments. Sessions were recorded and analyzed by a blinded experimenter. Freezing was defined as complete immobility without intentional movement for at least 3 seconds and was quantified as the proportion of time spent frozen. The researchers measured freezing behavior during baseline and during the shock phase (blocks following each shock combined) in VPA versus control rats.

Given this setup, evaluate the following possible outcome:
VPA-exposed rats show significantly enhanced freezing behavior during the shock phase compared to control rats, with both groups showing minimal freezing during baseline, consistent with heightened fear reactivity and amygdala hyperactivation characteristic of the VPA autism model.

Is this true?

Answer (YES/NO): NO